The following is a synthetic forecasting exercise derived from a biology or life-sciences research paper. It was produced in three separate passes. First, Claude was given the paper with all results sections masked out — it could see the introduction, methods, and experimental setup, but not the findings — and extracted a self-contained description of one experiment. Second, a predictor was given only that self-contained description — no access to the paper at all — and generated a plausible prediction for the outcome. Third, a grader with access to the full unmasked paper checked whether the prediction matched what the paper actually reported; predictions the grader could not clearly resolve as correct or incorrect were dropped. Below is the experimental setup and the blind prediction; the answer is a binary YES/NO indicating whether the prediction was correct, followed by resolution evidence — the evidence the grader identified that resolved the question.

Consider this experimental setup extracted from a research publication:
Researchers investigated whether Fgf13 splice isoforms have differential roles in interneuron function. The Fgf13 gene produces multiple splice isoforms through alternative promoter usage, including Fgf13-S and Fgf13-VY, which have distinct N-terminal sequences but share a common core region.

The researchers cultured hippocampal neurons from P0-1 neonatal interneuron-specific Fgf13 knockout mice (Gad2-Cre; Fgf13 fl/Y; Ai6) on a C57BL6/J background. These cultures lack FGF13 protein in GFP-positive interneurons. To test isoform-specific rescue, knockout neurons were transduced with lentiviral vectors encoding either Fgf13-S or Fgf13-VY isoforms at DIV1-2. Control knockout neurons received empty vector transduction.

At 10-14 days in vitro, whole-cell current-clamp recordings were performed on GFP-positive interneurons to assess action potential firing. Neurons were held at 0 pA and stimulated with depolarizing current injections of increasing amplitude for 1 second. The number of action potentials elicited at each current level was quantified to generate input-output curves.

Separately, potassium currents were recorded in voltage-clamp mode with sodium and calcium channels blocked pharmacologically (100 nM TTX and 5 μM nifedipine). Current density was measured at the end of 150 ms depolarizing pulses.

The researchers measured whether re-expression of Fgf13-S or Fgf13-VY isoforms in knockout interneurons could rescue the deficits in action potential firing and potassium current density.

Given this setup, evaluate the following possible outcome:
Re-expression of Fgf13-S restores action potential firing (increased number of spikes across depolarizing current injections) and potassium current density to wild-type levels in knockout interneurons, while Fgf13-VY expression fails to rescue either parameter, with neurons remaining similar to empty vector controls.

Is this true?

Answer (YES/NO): NO